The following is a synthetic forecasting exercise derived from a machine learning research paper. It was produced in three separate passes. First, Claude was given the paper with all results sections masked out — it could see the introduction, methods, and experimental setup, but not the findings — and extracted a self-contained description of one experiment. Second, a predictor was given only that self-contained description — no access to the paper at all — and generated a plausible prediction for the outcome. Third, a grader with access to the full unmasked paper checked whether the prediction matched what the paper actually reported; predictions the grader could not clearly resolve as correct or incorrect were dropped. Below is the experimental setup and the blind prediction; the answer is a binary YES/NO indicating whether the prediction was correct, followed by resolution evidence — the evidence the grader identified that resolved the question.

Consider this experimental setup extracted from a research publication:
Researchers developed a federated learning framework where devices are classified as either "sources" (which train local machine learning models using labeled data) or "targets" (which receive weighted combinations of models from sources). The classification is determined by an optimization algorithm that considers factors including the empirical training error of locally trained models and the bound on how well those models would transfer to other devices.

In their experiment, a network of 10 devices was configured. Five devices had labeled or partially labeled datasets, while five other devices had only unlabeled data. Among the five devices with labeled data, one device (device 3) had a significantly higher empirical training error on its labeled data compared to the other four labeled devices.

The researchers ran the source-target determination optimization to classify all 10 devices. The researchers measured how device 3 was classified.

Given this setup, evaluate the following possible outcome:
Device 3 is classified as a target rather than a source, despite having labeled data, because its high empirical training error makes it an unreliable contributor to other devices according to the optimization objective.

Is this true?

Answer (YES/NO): YES